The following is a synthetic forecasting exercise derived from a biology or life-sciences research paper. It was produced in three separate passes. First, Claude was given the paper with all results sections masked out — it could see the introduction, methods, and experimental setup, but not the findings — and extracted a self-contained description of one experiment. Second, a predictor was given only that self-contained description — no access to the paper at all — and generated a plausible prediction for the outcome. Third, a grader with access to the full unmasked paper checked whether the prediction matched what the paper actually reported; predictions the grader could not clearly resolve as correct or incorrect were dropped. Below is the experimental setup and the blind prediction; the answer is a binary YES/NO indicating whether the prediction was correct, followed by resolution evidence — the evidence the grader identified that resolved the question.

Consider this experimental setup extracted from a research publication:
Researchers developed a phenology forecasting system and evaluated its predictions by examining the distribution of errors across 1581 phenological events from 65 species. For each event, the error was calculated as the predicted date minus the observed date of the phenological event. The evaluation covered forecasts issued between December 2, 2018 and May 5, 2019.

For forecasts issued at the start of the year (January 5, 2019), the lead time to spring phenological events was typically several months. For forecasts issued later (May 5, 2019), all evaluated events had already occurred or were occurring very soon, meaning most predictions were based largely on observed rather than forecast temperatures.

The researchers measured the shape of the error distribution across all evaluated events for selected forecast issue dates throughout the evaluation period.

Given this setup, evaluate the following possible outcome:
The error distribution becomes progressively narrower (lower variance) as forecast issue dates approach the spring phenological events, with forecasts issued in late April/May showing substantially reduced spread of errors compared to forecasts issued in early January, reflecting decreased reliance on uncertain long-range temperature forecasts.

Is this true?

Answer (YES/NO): YES